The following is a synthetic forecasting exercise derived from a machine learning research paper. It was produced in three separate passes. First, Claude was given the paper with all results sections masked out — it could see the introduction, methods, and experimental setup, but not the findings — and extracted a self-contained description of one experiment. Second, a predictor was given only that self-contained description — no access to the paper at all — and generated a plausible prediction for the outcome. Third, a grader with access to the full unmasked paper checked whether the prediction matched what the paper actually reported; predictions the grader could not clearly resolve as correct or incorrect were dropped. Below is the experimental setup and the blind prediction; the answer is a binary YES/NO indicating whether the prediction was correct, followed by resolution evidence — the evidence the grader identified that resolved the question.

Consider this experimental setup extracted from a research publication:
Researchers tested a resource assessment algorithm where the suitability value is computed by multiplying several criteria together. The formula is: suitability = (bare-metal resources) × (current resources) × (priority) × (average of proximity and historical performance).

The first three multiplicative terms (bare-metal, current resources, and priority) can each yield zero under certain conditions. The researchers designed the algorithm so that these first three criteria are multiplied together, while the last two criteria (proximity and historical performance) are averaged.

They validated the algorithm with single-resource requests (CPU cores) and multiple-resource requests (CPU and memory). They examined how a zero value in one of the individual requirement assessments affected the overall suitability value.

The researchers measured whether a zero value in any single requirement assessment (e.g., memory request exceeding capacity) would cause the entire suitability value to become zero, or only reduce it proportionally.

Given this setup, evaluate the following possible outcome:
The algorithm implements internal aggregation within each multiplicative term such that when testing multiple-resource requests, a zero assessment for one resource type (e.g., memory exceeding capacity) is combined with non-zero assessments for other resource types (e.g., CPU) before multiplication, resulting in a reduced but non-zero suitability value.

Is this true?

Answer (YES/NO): NO